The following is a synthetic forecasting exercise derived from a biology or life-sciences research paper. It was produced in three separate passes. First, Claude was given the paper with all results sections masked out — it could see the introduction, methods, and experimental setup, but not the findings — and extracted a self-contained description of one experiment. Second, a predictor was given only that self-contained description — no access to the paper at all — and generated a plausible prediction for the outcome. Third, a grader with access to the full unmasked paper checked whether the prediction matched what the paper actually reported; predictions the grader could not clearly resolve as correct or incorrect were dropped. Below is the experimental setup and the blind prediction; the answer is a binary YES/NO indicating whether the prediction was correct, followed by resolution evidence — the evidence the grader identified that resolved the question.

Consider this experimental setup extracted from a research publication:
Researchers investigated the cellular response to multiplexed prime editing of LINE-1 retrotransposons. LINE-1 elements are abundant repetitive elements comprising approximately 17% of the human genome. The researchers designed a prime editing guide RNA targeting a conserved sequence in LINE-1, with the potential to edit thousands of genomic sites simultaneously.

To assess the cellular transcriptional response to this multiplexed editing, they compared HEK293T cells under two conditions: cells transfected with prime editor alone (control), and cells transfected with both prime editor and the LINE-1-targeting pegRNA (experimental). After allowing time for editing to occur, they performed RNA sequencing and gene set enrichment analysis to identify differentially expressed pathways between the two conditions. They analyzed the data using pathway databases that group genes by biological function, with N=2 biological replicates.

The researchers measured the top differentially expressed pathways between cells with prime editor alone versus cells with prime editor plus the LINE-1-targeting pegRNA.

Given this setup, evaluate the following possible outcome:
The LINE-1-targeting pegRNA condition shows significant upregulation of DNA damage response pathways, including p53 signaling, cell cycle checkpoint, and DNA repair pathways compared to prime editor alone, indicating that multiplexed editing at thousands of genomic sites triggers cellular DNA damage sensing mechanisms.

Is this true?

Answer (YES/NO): YES